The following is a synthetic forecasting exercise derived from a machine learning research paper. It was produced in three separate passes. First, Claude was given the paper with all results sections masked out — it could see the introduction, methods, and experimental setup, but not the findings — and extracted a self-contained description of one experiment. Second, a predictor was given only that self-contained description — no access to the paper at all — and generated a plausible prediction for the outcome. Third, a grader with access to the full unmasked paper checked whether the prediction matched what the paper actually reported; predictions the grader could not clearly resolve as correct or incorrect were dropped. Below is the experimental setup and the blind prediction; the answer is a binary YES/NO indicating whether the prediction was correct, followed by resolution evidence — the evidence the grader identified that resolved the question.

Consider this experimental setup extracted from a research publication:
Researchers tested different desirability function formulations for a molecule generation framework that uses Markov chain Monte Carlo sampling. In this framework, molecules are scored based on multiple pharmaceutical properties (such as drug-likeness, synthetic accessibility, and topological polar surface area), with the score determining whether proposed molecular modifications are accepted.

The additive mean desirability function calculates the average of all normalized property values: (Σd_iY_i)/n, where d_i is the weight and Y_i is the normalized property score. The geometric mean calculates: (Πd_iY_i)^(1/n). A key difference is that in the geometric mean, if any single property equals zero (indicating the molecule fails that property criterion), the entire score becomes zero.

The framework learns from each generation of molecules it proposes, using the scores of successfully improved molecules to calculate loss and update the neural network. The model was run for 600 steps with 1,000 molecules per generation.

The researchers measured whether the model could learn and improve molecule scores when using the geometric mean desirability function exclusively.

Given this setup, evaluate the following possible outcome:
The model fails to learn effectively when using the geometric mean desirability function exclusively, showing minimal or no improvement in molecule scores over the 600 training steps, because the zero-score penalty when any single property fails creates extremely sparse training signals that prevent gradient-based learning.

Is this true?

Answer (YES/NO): YES